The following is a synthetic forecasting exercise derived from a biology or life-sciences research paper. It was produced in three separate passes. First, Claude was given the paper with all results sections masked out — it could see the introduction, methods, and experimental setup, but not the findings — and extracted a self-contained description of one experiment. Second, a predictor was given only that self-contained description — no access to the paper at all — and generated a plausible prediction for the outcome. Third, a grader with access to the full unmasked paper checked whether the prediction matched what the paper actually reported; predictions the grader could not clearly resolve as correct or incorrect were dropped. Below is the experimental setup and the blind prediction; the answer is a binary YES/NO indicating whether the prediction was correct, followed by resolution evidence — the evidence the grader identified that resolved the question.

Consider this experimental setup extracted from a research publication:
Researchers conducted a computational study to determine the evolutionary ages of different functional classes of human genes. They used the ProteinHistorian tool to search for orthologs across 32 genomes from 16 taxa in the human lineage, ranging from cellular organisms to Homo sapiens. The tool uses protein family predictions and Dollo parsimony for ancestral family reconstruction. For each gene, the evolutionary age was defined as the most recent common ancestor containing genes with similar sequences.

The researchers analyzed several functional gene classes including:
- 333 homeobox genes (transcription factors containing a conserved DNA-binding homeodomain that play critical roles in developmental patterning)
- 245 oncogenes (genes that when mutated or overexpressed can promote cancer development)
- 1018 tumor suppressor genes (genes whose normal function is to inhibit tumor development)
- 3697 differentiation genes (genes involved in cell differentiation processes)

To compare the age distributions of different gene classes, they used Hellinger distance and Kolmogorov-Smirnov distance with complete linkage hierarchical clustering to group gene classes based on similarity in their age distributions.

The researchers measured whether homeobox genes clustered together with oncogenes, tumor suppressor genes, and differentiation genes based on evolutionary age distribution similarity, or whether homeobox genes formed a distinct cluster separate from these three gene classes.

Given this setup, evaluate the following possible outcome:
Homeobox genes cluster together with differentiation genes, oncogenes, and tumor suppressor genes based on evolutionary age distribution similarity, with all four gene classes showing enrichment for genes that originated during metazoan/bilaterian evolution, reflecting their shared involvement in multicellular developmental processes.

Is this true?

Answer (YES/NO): NO